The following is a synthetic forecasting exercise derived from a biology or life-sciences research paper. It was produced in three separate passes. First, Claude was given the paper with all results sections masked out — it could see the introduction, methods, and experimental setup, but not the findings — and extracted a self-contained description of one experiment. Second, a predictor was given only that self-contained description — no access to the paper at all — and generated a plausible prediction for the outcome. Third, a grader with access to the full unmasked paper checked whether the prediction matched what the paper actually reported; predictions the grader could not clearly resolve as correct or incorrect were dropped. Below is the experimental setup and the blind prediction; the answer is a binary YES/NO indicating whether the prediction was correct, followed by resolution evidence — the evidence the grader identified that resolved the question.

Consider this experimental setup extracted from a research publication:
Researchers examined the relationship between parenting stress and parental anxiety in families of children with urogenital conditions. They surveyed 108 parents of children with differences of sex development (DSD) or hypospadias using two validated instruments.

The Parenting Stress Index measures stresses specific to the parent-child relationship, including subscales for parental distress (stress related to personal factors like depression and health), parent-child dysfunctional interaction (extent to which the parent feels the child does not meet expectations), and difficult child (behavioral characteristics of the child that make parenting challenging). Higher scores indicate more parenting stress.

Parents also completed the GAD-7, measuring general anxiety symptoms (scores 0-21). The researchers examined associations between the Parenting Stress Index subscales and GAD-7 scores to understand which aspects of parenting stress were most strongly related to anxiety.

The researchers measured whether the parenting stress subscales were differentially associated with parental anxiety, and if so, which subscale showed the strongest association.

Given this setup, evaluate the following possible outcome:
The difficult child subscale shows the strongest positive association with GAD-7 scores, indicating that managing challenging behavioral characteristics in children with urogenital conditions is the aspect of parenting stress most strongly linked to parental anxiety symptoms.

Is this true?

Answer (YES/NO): NO